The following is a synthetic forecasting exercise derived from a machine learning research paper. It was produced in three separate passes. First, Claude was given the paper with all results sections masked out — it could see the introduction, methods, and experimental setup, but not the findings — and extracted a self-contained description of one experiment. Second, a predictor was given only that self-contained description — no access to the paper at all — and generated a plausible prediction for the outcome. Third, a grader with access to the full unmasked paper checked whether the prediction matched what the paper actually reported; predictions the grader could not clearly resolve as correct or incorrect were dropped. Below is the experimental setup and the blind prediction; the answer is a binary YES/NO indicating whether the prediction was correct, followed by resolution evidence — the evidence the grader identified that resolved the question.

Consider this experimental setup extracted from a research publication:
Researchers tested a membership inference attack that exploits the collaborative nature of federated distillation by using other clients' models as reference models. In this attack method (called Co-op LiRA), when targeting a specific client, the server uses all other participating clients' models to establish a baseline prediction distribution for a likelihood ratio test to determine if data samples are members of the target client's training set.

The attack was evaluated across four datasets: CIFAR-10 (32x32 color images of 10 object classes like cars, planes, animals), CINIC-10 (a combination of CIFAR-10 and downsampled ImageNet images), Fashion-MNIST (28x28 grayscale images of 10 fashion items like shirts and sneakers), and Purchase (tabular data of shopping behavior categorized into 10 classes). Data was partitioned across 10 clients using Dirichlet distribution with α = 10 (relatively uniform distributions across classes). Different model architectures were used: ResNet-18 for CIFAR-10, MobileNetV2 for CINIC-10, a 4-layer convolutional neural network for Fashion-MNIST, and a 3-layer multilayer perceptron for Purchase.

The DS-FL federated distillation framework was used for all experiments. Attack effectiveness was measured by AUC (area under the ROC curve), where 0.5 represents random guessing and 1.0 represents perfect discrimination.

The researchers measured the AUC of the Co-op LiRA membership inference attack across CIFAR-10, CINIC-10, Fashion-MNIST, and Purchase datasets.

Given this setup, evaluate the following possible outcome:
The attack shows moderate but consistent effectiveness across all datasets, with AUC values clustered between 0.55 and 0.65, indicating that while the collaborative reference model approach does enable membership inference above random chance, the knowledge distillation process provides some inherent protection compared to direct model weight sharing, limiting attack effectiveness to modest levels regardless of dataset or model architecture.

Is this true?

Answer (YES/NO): NO